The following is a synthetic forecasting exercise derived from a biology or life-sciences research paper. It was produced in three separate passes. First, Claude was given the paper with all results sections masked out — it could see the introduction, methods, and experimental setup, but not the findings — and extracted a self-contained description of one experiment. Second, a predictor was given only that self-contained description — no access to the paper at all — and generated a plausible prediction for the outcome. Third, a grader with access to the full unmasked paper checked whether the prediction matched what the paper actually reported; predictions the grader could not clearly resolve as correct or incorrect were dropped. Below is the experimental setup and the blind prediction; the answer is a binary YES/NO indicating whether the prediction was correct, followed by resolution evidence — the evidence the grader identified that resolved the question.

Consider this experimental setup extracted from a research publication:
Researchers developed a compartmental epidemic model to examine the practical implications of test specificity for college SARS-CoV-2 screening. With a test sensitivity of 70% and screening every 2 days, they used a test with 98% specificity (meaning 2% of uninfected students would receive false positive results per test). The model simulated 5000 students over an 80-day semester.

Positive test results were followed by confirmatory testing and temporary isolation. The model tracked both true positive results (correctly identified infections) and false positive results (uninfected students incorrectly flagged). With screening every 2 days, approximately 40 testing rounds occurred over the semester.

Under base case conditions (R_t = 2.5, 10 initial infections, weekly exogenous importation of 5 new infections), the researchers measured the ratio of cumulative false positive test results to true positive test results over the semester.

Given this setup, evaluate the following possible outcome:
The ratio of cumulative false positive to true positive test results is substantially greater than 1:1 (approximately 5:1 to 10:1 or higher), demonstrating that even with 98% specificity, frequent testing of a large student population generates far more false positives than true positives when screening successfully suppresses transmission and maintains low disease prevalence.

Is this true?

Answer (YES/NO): YES